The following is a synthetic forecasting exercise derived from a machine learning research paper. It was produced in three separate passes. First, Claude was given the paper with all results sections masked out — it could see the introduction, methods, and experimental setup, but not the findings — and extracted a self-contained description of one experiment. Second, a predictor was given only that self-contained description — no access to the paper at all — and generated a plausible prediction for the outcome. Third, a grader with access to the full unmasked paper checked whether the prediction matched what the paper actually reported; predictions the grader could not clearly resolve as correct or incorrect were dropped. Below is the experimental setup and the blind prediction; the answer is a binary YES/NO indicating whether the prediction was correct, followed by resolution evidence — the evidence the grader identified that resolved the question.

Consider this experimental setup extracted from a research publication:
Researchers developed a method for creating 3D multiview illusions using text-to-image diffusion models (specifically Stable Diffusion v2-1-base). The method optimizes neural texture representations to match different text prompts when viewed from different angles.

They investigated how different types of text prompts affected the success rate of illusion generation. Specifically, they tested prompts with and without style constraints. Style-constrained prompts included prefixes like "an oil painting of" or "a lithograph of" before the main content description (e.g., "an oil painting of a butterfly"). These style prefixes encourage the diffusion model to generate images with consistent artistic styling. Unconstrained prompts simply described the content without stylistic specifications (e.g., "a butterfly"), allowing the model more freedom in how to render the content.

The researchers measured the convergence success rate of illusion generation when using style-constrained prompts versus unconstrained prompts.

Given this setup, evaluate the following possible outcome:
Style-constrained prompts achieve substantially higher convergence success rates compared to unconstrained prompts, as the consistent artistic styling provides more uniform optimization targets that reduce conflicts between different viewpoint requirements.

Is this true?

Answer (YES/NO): YES